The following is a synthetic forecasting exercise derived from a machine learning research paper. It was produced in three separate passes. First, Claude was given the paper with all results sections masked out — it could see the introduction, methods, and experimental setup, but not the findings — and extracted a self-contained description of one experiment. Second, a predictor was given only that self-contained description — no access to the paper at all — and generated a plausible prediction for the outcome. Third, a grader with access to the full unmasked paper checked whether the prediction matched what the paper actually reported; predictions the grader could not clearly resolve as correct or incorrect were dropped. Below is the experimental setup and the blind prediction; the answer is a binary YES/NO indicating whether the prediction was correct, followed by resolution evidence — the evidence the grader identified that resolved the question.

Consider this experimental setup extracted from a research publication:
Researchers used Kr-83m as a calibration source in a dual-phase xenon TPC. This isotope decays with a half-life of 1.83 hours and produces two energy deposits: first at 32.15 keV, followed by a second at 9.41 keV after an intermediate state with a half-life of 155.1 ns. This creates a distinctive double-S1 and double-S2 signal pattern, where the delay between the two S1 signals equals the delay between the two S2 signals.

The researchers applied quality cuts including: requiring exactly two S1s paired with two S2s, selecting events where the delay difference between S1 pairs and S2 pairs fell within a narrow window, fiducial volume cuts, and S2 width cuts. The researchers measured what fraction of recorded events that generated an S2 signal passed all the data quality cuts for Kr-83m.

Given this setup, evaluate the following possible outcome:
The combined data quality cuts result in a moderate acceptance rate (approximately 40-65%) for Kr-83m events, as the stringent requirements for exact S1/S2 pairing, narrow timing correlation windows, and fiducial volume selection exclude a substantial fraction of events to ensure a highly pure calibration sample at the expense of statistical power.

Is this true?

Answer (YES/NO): NO